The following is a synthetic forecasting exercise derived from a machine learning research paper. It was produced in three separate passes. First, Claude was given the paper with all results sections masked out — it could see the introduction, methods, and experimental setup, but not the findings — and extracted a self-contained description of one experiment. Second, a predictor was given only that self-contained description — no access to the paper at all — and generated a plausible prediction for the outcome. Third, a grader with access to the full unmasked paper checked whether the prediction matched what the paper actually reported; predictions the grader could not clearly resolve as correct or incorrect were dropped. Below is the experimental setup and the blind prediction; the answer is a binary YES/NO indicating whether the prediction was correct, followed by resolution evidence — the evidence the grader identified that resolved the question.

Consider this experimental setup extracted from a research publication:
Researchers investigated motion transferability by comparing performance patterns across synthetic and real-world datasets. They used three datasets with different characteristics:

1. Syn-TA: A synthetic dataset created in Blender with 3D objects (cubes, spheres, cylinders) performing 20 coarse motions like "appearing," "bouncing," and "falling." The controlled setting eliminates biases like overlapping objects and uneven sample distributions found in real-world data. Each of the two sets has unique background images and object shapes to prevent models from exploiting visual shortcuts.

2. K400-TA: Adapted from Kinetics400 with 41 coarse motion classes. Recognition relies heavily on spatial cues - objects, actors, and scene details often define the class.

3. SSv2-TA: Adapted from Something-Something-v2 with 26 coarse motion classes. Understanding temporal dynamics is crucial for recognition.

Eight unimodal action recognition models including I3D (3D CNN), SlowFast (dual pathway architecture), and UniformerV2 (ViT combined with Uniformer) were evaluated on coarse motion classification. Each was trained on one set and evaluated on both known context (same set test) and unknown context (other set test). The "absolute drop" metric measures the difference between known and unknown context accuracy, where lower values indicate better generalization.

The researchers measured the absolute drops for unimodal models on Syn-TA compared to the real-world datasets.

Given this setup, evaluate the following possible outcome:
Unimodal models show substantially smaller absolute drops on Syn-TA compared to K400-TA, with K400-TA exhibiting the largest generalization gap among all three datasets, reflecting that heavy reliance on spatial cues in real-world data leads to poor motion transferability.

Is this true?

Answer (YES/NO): NO